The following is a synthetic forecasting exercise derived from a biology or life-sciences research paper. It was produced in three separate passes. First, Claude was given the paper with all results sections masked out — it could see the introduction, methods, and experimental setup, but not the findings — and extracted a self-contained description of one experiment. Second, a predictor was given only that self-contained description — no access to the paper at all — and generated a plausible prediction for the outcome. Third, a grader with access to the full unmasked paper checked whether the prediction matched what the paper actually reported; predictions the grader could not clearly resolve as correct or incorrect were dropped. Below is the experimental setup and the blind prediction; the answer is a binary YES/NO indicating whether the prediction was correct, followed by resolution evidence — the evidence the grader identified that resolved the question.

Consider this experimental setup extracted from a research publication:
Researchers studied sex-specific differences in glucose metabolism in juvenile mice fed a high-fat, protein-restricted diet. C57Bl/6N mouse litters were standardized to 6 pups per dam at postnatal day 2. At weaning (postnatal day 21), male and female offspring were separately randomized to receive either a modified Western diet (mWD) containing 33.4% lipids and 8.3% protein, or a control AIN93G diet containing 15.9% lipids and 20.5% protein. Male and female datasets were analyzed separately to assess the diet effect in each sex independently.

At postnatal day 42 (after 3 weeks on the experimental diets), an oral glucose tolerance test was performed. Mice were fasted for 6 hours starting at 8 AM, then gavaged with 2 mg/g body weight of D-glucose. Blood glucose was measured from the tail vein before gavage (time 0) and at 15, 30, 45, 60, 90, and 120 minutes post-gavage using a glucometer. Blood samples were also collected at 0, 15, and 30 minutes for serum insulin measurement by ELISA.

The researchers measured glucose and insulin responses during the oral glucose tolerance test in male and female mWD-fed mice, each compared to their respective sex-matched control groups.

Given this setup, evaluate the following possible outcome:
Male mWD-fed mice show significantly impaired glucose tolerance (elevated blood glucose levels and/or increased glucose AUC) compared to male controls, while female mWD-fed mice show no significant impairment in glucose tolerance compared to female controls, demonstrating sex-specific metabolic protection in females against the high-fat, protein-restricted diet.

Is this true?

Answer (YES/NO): NO